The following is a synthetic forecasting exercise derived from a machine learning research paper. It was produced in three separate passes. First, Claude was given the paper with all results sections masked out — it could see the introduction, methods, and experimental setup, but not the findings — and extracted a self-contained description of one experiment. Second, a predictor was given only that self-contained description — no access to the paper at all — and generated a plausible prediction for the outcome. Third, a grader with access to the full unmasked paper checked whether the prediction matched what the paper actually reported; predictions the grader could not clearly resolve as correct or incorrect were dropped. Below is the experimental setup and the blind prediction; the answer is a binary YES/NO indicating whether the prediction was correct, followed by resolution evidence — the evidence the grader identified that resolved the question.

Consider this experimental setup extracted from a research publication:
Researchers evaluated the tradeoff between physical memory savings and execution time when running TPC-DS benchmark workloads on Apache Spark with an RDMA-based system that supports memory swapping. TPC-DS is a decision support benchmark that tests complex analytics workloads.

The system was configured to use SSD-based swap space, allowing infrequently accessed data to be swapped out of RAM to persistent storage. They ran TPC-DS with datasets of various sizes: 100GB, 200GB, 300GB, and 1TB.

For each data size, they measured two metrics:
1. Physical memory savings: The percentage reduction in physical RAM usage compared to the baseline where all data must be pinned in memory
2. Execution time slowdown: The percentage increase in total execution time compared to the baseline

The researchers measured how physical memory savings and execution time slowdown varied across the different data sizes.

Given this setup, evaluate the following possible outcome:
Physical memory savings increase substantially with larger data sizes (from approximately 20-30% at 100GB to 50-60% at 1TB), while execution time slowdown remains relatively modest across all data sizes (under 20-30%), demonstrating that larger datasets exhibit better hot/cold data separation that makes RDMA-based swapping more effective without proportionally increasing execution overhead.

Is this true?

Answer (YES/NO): NO